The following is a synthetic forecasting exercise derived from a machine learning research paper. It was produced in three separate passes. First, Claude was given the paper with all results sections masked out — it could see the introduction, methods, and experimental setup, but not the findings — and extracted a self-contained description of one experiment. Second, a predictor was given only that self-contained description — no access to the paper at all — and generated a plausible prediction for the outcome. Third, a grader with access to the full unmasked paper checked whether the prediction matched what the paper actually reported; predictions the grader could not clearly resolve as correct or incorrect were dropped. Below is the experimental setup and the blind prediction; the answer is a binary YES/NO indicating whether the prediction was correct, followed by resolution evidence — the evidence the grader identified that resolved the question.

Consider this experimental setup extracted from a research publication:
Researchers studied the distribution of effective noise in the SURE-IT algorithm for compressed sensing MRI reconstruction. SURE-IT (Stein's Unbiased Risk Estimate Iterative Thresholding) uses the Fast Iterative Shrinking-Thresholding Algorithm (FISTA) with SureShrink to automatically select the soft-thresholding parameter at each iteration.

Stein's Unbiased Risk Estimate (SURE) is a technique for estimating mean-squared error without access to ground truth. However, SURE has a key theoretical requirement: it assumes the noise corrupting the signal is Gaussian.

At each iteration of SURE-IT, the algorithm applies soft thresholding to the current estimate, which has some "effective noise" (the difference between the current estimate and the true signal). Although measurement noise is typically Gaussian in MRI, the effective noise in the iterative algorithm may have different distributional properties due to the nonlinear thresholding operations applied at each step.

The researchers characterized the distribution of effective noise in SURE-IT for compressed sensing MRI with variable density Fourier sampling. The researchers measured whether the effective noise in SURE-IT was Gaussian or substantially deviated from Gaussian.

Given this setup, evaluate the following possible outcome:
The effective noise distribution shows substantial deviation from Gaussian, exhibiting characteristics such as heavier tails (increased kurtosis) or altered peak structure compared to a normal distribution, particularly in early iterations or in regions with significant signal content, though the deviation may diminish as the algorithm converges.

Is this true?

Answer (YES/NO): YES